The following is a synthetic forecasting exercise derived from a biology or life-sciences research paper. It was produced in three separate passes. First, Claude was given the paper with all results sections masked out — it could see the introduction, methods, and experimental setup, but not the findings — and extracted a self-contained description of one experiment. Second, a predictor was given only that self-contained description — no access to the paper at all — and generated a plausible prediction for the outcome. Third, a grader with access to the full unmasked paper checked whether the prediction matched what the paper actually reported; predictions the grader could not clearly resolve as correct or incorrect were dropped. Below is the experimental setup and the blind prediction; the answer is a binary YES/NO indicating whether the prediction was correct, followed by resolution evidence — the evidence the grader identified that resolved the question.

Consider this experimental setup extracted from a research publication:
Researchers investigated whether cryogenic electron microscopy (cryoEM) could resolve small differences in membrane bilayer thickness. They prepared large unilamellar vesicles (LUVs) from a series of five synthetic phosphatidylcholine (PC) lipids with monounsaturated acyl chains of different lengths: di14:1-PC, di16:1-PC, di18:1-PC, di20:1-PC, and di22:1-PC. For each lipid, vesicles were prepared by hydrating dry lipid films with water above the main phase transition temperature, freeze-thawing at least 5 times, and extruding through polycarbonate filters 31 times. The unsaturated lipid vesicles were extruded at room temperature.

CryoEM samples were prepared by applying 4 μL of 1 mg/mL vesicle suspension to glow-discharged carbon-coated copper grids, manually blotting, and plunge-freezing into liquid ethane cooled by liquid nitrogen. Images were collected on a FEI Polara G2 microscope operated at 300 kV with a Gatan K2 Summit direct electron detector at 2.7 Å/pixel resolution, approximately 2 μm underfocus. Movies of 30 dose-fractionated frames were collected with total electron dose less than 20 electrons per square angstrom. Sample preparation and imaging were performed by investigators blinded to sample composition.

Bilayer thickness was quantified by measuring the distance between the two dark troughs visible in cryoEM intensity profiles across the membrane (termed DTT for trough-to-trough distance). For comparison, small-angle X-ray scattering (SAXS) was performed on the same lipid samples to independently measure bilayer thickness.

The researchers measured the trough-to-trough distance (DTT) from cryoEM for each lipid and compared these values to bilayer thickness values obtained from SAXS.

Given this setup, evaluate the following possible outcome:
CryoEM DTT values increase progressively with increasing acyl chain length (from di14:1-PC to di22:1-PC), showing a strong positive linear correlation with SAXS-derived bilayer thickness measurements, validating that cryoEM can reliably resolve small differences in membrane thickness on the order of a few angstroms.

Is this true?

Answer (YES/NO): YES